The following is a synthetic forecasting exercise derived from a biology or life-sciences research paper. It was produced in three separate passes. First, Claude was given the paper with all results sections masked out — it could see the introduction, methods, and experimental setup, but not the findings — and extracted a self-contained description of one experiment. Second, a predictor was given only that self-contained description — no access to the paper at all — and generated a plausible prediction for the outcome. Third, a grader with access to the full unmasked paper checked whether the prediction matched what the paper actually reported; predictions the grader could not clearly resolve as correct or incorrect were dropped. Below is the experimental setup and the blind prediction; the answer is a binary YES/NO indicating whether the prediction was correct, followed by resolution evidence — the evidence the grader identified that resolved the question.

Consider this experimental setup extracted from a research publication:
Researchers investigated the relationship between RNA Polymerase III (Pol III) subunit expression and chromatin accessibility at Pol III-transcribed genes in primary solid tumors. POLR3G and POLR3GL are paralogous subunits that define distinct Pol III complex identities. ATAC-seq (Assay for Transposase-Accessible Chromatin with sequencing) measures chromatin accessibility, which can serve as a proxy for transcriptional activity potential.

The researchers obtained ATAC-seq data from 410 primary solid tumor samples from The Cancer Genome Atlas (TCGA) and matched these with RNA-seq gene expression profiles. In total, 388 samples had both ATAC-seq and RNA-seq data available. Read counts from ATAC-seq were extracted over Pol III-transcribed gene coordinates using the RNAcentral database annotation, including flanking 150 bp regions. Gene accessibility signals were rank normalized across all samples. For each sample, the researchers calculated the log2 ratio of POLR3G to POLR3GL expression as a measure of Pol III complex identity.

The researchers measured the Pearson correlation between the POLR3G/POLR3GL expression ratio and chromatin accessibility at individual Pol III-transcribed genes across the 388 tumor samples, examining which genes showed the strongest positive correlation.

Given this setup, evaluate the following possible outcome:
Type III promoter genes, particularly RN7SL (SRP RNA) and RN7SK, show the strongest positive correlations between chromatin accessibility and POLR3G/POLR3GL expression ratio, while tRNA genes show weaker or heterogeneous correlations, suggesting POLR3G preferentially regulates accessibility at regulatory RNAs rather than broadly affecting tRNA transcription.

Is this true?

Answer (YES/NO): NO